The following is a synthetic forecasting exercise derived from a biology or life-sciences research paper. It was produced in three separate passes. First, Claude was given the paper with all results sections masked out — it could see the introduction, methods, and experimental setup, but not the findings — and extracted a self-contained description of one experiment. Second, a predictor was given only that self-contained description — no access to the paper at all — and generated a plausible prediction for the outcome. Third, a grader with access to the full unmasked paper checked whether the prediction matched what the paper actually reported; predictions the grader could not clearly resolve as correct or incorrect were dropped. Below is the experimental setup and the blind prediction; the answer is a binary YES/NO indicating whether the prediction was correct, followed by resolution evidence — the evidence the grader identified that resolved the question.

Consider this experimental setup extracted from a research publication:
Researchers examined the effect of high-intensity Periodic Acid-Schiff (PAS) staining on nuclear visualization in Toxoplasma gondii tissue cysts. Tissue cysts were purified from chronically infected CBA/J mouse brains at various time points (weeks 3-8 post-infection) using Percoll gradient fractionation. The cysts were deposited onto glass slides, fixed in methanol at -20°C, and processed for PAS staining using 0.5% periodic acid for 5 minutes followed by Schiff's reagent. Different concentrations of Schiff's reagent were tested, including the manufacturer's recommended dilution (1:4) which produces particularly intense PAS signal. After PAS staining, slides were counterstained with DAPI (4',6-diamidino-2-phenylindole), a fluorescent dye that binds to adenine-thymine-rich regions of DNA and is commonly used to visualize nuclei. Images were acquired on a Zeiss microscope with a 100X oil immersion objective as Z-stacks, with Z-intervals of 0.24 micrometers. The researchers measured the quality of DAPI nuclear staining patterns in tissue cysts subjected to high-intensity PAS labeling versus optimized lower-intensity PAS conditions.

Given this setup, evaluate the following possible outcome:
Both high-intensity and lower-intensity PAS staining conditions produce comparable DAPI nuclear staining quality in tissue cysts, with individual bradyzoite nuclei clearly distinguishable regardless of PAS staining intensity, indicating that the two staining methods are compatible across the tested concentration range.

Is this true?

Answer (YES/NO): NO